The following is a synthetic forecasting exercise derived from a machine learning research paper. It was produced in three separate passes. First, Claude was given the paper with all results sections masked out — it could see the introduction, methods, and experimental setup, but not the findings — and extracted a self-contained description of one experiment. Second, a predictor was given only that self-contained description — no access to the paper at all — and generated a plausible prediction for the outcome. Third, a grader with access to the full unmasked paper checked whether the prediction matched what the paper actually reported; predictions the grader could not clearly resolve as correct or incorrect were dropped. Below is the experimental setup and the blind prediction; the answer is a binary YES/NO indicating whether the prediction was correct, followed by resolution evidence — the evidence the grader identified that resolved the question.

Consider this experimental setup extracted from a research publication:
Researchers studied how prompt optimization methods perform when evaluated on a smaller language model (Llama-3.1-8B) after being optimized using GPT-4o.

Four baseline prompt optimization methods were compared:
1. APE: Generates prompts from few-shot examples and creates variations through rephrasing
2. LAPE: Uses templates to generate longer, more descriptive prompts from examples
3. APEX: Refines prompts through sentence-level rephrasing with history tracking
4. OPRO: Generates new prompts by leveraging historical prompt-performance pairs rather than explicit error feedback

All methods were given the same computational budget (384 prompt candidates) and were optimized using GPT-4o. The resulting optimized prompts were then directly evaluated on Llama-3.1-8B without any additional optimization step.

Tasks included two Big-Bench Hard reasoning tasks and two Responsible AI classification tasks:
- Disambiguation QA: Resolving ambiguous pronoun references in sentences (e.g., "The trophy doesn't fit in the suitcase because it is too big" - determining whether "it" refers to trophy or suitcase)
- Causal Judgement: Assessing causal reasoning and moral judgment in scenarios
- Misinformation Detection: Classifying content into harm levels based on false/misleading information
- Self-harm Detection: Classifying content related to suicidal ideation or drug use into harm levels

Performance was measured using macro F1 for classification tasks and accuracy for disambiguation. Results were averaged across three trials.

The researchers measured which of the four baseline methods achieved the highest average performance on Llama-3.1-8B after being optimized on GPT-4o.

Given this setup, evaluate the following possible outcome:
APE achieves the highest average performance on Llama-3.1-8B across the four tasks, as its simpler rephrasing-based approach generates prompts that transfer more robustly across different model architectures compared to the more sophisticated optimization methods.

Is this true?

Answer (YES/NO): NO